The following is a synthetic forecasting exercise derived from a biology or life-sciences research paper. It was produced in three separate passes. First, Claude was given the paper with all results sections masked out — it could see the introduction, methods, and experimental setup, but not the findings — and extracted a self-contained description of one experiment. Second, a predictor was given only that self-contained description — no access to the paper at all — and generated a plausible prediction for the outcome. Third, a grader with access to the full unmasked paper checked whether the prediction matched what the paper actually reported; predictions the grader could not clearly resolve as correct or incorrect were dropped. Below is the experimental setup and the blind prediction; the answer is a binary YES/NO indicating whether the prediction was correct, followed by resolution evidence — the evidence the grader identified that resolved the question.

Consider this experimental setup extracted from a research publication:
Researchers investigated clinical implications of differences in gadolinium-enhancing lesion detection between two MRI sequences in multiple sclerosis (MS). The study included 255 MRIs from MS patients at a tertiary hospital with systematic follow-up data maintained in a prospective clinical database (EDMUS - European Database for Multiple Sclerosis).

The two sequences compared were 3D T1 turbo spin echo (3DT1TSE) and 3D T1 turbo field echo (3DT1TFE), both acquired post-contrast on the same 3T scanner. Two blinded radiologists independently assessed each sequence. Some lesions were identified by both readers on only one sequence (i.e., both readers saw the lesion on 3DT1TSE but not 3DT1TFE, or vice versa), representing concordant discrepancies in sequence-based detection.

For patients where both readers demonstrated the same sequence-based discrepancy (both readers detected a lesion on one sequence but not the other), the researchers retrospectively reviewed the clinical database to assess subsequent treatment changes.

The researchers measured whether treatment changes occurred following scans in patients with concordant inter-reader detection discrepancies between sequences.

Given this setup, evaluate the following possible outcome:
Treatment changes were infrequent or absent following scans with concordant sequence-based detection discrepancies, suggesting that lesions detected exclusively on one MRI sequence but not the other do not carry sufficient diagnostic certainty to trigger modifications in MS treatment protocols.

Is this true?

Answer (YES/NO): NO